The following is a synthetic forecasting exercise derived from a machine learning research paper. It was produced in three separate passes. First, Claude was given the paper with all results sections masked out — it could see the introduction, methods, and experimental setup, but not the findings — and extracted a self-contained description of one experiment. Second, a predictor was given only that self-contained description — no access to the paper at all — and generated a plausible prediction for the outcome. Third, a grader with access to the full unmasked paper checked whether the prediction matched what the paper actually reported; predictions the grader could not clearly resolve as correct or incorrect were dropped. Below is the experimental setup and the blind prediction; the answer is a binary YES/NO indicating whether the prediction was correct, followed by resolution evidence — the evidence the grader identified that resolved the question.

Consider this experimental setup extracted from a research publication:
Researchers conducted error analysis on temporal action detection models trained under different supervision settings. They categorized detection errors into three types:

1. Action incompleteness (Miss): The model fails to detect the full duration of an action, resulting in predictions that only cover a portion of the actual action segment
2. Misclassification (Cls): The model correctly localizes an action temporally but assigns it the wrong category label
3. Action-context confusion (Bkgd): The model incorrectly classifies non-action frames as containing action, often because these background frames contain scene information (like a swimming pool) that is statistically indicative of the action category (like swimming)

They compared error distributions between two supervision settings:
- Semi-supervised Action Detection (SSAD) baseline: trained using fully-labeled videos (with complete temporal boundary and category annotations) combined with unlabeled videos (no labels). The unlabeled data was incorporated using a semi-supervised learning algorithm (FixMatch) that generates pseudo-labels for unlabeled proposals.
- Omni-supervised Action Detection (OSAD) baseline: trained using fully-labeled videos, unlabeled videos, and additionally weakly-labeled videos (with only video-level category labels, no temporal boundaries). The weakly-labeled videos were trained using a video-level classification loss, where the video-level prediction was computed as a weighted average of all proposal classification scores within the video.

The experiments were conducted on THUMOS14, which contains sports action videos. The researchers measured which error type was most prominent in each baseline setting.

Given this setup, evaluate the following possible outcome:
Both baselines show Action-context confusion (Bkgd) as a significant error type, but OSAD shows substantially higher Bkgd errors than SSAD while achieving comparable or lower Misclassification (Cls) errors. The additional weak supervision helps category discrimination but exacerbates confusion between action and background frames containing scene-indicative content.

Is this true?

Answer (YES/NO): NO